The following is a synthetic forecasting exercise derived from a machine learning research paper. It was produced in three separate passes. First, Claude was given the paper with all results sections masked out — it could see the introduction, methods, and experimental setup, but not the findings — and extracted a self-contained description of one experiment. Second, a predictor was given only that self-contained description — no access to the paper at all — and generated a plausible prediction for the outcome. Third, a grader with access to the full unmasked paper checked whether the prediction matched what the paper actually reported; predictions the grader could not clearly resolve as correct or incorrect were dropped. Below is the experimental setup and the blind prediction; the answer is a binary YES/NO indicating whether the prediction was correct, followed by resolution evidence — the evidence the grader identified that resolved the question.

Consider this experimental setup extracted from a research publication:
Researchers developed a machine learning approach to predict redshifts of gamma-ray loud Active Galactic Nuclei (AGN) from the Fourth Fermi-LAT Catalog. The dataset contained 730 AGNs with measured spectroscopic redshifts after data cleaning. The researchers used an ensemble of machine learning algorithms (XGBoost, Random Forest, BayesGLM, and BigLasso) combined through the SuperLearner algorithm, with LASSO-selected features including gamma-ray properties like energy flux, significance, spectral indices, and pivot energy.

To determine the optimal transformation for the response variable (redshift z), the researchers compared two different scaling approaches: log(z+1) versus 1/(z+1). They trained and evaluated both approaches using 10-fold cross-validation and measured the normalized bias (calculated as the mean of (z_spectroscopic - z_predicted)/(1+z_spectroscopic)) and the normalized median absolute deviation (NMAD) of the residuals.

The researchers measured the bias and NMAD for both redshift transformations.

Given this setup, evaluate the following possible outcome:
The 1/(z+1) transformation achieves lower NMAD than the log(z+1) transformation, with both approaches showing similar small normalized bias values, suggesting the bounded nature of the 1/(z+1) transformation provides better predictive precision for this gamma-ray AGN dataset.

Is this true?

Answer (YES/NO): NO